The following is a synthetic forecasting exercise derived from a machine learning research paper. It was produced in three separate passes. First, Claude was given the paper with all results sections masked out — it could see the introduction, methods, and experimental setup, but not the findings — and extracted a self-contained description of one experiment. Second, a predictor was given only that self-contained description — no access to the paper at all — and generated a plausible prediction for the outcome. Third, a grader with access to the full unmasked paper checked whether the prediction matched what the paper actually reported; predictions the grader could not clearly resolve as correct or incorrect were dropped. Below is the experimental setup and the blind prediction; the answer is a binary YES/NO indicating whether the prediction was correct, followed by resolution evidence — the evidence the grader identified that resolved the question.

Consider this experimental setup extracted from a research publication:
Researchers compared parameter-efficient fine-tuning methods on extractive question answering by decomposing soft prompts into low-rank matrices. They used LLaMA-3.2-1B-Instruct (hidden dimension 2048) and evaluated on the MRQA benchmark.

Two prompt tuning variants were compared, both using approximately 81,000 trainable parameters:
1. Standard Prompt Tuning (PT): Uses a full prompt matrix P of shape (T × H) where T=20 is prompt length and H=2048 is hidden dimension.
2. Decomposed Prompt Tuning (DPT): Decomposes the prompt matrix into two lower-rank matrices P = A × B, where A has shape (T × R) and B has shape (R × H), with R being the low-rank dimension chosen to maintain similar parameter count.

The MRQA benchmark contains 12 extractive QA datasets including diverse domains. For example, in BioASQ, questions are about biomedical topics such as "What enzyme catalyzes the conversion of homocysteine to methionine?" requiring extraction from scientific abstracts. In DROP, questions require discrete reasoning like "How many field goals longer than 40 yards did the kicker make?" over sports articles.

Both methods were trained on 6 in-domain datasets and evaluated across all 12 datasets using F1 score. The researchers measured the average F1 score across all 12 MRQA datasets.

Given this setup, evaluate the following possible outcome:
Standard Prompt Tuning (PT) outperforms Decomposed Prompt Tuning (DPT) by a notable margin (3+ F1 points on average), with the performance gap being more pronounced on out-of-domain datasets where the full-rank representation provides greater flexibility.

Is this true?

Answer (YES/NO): NO